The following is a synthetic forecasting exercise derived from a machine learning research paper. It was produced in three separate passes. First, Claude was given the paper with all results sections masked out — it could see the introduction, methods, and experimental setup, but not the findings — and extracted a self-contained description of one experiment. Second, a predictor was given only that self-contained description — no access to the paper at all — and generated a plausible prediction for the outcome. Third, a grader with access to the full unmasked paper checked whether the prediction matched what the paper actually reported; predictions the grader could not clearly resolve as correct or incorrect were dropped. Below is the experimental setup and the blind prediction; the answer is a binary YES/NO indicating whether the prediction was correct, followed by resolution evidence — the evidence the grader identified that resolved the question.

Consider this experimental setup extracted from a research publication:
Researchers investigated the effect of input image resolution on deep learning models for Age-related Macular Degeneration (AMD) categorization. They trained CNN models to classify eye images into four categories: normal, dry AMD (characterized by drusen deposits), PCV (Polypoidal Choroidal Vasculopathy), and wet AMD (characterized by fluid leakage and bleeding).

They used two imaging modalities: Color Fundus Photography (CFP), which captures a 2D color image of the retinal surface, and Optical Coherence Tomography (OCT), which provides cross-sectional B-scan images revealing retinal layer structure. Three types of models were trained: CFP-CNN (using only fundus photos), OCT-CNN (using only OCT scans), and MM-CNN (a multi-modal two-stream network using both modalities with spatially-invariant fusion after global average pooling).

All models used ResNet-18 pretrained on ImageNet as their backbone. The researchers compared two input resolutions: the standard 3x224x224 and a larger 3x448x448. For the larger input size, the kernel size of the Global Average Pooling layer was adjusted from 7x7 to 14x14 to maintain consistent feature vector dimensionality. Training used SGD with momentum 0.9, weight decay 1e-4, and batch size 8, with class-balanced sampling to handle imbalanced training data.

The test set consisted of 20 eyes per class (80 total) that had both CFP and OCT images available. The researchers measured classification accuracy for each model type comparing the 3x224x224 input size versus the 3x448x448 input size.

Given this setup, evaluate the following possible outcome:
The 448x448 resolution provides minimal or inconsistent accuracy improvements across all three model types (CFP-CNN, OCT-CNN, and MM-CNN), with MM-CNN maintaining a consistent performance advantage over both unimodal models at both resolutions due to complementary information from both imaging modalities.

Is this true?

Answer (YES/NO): NO